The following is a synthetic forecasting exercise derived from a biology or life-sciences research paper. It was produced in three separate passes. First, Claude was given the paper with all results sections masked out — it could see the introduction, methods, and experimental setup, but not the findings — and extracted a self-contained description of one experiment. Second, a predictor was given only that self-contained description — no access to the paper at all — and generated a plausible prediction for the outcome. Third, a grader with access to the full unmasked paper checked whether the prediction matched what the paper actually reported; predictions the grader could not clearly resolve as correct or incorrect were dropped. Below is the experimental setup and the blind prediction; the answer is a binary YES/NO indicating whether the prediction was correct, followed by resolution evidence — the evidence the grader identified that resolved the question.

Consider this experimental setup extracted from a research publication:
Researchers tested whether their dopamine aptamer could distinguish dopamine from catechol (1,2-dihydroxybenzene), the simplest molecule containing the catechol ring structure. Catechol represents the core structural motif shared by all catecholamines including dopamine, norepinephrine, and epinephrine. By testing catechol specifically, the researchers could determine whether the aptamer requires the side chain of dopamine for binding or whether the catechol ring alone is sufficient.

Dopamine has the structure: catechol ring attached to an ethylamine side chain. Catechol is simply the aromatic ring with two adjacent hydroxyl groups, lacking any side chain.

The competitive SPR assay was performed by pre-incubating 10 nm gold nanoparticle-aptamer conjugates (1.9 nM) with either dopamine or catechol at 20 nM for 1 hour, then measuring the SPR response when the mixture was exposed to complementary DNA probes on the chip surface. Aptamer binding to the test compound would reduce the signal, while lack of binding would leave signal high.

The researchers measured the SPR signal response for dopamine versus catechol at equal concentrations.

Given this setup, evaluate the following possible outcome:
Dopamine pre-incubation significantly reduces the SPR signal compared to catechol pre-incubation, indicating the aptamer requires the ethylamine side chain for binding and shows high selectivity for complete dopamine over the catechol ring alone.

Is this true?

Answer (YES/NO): YES